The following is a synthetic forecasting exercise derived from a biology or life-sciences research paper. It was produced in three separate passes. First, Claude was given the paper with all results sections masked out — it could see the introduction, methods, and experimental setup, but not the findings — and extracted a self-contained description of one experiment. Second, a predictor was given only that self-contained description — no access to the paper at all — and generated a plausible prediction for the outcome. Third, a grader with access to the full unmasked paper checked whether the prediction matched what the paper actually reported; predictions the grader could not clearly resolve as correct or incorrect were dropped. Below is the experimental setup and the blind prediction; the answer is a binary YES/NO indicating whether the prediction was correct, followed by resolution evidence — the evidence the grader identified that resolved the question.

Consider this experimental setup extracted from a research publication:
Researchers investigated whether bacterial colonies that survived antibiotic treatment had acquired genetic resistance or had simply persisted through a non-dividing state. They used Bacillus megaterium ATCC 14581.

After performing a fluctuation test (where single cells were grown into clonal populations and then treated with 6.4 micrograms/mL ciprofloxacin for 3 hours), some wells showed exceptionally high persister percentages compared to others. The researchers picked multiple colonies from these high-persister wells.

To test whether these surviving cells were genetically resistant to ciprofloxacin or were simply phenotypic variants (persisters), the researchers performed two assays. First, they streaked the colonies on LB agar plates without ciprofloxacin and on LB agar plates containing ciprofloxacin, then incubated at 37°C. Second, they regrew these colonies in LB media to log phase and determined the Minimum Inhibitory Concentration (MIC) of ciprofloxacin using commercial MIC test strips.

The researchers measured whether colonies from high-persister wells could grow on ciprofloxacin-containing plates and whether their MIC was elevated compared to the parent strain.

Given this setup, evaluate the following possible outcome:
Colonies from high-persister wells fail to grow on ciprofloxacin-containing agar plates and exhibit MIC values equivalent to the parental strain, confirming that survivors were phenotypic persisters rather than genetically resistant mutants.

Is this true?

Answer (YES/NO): YES